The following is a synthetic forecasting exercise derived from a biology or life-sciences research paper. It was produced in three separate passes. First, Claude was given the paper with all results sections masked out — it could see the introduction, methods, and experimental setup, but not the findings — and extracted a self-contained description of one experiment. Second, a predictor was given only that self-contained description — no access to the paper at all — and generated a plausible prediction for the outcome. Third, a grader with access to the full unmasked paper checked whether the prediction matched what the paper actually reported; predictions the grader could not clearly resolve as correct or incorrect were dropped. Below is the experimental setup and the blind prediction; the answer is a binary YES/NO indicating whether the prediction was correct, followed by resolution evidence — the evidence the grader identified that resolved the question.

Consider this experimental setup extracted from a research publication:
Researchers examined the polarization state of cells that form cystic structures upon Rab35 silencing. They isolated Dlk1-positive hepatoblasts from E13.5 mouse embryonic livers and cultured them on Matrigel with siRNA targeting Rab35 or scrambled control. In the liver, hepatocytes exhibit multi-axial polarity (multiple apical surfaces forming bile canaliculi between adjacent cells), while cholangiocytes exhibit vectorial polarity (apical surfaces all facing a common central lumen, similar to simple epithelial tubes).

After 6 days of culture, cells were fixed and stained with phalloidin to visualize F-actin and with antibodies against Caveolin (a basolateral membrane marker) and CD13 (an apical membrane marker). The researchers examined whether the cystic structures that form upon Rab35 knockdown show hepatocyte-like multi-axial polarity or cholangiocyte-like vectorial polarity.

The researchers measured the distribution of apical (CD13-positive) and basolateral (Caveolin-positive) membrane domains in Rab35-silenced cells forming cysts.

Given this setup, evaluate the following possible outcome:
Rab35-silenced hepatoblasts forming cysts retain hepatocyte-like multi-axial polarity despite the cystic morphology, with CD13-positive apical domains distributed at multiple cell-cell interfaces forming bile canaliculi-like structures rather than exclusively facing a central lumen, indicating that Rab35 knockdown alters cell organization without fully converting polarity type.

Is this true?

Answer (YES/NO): NO